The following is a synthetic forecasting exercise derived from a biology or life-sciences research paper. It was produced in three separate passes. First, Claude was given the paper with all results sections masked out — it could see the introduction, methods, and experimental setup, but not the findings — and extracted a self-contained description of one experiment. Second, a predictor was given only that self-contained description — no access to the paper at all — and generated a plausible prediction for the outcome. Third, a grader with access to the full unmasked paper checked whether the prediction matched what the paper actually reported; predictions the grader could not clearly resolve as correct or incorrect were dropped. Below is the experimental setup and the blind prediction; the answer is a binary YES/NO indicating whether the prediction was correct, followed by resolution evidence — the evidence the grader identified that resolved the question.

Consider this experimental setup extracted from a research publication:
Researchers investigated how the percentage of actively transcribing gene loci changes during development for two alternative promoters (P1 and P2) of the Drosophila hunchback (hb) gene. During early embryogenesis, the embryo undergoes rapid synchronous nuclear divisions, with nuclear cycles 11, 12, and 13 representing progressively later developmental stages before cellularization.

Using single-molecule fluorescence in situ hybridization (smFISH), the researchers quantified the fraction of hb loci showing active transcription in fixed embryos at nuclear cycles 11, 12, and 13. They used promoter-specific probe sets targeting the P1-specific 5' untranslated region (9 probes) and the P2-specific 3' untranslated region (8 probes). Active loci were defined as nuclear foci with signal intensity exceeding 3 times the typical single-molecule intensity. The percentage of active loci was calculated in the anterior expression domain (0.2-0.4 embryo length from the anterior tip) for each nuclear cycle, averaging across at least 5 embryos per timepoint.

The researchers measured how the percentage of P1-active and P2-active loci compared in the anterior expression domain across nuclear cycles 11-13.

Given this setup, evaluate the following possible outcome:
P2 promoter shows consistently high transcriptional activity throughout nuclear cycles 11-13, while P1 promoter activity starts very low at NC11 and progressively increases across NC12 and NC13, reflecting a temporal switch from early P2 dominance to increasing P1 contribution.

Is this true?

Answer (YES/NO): NO